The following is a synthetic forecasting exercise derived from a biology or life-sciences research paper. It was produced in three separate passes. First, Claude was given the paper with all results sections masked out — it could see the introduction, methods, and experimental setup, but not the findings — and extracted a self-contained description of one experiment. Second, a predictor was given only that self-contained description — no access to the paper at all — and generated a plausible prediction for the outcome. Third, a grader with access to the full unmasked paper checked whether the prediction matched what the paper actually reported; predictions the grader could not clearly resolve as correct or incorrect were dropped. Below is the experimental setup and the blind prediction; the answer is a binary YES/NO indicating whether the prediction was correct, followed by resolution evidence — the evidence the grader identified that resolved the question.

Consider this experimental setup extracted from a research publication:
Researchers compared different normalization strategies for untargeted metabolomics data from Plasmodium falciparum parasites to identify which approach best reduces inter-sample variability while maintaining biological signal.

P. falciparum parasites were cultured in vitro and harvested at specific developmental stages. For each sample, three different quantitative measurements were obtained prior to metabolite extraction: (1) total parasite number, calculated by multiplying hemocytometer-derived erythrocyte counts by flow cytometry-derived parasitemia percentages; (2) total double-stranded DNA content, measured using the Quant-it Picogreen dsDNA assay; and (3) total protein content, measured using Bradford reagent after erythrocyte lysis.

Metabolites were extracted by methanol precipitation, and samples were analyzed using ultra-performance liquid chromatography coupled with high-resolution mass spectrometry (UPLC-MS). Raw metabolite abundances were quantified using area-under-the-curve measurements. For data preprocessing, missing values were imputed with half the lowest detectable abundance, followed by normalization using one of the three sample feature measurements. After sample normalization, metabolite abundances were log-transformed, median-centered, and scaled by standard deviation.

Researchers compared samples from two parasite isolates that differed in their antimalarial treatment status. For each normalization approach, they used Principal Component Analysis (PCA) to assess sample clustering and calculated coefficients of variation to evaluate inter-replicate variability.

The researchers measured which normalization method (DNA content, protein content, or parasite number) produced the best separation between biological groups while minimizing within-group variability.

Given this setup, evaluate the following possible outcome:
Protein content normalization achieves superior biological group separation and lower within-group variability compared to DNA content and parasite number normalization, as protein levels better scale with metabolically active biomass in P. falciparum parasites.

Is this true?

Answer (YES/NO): NO